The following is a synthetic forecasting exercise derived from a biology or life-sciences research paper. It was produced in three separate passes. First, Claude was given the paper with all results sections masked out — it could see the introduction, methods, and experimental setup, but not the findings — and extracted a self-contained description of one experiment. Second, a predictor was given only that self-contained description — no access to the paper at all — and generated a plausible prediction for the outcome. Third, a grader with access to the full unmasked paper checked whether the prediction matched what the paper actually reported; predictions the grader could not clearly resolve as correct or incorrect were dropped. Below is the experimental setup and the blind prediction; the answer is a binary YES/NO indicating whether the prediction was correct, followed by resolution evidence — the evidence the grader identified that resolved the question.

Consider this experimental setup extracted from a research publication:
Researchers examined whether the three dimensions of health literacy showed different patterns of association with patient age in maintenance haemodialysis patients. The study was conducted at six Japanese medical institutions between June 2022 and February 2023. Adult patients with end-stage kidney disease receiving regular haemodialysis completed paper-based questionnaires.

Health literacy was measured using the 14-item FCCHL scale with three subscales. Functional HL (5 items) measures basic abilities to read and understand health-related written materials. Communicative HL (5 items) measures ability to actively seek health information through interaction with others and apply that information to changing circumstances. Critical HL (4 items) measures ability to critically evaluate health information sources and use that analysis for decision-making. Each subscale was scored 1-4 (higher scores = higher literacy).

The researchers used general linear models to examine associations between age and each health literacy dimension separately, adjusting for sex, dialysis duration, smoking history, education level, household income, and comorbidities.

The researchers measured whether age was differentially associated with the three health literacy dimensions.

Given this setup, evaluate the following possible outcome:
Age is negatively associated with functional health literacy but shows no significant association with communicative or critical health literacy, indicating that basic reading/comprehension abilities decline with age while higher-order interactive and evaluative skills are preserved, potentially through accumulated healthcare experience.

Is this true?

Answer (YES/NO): NO